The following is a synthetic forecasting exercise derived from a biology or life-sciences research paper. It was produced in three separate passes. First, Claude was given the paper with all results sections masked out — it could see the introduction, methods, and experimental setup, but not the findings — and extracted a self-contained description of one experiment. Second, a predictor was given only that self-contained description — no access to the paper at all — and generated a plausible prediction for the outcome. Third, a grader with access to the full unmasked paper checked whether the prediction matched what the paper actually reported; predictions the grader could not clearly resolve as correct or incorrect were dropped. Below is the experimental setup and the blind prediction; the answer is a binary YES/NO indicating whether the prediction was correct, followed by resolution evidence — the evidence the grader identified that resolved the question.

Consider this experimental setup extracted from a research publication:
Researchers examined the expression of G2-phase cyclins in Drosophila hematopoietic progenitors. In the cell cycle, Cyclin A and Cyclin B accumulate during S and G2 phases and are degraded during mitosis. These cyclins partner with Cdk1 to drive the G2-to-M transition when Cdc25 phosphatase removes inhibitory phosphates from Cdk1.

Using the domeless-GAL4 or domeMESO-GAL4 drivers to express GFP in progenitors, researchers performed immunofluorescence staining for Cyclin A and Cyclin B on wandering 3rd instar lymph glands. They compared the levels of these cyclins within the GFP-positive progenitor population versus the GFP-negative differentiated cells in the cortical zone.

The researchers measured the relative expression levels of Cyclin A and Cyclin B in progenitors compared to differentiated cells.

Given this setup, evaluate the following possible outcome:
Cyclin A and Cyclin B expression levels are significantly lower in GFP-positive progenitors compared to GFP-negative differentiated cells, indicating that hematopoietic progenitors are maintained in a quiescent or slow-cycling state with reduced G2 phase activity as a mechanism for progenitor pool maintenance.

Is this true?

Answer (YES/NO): NO